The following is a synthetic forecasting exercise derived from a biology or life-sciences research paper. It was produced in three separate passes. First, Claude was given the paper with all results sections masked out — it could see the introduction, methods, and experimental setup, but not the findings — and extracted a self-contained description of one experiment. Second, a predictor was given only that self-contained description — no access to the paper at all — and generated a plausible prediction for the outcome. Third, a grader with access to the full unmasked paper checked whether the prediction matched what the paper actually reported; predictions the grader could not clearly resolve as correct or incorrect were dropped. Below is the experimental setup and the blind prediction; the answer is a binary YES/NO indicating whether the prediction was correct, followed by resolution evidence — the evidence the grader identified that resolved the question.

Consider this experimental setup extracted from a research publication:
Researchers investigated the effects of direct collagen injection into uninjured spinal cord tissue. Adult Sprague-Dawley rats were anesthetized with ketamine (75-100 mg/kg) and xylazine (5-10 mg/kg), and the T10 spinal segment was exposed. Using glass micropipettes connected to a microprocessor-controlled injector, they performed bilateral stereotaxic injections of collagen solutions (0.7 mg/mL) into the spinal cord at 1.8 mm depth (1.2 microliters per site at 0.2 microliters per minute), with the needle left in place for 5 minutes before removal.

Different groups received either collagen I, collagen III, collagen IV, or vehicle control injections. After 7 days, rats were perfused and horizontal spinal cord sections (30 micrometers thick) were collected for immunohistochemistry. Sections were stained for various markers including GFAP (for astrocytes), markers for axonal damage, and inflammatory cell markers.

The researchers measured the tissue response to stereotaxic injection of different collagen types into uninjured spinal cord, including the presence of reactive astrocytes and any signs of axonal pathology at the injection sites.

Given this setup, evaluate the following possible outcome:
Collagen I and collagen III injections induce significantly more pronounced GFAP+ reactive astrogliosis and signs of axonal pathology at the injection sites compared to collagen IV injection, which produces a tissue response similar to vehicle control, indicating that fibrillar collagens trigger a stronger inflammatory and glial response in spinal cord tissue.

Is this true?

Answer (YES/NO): NO